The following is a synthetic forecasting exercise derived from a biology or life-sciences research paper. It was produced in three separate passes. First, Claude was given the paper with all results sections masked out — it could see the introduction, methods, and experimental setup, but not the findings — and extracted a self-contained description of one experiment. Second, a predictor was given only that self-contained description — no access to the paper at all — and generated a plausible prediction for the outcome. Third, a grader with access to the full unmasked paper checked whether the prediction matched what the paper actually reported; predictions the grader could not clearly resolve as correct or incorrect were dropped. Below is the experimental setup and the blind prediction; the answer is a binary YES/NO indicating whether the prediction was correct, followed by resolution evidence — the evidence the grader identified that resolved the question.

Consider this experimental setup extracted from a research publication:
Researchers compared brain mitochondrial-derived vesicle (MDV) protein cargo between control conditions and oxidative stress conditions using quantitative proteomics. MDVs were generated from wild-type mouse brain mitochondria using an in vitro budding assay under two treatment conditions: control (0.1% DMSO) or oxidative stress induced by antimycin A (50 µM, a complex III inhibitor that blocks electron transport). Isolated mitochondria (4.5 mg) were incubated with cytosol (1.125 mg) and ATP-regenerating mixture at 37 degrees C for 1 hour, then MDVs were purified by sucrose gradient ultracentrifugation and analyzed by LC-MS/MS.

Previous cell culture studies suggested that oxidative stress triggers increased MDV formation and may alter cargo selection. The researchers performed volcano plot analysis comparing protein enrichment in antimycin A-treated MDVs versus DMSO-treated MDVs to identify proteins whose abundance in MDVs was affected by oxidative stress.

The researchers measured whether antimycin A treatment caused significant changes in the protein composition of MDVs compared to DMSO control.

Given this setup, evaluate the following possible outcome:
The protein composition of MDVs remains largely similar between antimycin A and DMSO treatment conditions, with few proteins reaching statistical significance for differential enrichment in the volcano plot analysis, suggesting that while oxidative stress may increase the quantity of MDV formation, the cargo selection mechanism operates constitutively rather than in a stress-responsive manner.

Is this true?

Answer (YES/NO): YES